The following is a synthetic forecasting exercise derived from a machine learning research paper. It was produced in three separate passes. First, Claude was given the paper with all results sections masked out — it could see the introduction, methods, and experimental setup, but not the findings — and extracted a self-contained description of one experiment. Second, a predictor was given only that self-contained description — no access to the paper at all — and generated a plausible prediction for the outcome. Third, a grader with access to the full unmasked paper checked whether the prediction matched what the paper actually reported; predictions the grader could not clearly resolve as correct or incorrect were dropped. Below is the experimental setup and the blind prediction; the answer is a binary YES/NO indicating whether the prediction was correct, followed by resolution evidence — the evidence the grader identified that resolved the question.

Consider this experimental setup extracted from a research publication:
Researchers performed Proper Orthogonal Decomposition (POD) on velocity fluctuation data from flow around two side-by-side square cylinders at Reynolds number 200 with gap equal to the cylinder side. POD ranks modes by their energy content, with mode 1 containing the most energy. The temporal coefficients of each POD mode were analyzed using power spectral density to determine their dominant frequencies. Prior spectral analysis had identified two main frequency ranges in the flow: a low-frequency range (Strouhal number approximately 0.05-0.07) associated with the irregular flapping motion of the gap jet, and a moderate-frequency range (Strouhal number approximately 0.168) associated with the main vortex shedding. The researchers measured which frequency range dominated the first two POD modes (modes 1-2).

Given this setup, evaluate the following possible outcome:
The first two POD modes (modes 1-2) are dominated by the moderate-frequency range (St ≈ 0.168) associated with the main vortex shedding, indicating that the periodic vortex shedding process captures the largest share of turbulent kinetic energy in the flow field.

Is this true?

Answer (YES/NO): NO